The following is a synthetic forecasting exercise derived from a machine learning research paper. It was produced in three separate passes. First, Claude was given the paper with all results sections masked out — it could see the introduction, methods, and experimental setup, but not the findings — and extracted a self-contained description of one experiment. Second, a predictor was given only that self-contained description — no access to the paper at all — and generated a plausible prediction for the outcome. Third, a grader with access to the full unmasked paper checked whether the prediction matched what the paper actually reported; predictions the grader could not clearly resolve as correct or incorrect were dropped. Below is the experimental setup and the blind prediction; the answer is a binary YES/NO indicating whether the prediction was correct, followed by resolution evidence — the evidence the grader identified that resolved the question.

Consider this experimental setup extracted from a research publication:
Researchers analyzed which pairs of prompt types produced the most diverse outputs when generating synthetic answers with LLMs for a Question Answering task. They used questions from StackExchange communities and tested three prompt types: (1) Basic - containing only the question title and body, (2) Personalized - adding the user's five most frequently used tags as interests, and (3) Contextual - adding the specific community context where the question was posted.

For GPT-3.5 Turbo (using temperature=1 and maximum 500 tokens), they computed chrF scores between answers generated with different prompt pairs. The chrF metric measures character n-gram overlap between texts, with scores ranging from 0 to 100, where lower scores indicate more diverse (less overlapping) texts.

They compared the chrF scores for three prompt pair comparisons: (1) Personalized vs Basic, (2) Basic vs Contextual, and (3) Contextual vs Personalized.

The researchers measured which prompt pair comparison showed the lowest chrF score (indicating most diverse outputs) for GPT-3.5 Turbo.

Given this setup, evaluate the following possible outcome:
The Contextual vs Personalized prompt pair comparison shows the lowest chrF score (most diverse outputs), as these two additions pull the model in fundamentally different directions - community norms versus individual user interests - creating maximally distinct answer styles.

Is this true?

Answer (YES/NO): YES